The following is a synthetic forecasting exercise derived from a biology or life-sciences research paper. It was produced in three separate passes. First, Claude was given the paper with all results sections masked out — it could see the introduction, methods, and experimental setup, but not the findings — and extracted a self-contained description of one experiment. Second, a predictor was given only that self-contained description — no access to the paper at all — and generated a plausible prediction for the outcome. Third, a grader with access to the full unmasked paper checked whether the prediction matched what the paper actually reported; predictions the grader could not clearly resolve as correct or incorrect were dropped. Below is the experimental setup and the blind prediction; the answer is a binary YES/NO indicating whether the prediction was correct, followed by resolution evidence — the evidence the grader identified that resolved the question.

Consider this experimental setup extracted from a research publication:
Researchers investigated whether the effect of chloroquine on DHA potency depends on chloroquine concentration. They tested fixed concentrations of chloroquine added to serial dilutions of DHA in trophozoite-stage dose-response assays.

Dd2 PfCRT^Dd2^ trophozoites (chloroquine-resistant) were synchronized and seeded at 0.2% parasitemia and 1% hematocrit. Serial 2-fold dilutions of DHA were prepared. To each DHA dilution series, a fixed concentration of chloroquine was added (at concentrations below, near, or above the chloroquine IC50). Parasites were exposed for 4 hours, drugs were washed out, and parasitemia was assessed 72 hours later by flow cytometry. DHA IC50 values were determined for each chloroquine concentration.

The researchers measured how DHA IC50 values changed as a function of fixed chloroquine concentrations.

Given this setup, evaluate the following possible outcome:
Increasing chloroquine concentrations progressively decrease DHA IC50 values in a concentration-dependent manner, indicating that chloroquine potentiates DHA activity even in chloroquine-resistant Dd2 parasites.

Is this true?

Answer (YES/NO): NO